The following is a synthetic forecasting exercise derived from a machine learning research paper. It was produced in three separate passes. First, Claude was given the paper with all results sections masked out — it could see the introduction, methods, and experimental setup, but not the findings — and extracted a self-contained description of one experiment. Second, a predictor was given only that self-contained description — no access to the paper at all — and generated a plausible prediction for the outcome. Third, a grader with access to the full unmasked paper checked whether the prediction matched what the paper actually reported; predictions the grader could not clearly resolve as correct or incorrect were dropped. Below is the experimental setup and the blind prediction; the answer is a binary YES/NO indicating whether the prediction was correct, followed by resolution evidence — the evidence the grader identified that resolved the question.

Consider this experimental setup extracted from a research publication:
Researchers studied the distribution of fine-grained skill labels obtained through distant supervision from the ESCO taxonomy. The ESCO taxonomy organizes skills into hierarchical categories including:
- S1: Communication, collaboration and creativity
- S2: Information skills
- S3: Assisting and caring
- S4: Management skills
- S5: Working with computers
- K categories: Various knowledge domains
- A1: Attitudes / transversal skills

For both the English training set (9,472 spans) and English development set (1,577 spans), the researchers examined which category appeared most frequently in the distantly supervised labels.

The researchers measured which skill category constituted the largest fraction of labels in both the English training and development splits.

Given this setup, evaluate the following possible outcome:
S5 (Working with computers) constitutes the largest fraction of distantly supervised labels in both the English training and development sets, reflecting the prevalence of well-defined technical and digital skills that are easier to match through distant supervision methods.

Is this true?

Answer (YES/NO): NO